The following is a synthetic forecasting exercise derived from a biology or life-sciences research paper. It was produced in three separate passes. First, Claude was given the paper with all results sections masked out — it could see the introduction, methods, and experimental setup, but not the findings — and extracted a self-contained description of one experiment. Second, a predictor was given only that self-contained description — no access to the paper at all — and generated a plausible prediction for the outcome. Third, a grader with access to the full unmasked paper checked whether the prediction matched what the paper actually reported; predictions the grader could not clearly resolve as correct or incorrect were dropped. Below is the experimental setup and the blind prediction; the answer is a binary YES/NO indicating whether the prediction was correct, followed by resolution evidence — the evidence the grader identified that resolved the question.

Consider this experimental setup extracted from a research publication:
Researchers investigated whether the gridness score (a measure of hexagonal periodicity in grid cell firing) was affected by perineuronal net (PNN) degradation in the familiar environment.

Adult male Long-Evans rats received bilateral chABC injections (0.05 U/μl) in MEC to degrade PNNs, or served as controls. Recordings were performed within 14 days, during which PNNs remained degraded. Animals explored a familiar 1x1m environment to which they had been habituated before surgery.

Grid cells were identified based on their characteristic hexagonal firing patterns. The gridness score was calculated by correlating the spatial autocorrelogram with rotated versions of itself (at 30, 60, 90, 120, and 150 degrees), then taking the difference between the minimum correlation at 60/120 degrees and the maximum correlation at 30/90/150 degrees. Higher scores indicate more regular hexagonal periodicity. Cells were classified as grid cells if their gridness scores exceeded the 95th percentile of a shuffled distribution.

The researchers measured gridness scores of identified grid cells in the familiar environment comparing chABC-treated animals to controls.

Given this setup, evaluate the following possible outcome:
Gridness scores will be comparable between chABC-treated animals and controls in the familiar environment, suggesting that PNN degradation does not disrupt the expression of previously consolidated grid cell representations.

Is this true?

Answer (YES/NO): YES